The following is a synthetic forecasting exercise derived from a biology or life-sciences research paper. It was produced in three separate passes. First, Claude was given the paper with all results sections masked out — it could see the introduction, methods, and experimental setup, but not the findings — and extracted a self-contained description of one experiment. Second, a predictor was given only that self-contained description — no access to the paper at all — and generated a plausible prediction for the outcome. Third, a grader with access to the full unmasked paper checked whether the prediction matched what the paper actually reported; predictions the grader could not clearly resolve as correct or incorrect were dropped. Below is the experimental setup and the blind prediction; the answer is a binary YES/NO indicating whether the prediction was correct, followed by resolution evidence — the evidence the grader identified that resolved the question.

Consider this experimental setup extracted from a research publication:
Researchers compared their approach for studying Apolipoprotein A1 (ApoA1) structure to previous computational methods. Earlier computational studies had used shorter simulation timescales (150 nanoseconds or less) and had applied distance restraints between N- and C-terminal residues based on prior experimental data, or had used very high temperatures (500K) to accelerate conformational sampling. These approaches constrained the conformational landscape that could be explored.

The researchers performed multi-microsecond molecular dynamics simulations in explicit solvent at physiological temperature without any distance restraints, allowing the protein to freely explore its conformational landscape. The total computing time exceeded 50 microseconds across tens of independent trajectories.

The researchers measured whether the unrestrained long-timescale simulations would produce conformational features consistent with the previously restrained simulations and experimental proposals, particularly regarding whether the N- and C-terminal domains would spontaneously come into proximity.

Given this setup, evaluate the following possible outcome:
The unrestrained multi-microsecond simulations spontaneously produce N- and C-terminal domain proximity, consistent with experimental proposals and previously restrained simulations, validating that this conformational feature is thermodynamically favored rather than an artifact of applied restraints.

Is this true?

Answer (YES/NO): YES